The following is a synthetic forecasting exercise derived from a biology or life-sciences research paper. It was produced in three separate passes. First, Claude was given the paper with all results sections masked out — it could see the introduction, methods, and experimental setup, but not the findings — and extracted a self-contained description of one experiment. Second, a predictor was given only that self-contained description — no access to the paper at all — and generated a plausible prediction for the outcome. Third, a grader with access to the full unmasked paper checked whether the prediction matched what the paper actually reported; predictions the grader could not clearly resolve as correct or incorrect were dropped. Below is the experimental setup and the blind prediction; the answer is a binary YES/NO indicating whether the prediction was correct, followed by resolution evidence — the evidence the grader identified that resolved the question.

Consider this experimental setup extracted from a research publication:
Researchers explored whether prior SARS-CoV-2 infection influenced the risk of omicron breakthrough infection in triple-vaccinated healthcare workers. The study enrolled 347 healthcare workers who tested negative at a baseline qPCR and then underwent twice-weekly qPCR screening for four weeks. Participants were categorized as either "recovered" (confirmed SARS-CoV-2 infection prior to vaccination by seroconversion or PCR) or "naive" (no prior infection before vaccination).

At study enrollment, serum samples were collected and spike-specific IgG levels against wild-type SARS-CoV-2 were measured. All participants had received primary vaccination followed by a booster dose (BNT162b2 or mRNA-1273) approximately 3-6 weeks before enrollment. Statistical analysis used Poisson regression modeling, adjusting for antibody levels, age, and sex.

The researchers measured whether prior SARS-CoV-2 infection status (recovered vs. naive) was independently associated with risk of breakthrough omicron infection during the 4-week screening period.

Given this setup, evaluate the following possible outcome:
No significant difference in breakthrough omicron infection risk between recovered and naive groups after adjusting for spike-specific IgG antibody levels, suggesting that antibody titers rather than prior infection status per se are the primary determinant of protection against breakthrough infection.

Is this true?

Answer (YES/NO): NO